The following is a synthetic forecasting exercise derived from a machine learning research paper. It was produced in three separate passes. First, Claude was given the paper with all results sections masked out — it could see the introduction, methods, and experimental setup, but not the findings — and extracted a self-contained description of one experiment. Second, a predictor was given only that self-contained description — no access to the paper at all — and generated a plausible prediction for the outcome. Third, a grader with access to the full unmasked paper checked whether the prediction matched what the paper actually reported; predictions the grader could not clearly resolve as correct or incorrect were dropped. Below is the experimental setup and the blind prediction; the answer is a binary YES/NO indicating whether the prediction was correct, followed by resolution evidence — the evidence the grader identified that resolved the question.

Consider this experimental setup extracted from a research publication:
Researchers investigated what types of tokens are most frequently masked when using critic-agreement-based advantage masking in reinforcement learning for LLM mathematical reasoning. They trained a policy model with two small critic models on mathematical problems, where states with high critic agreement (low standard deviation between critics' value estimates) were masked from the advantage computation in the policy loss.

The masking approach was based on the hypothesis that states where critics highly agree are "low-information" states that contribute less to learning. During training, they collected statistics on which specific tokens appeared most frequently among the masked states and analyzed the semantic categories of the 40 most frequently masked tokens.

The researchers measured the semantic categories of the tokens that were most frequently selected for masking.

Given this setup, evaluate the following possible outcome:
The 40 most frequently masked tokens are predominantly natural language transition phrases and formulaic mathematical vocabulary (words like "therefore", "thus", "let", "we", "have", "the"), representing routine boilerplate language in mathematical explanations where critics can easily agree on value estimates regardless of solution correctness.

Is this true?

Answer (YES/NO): NO